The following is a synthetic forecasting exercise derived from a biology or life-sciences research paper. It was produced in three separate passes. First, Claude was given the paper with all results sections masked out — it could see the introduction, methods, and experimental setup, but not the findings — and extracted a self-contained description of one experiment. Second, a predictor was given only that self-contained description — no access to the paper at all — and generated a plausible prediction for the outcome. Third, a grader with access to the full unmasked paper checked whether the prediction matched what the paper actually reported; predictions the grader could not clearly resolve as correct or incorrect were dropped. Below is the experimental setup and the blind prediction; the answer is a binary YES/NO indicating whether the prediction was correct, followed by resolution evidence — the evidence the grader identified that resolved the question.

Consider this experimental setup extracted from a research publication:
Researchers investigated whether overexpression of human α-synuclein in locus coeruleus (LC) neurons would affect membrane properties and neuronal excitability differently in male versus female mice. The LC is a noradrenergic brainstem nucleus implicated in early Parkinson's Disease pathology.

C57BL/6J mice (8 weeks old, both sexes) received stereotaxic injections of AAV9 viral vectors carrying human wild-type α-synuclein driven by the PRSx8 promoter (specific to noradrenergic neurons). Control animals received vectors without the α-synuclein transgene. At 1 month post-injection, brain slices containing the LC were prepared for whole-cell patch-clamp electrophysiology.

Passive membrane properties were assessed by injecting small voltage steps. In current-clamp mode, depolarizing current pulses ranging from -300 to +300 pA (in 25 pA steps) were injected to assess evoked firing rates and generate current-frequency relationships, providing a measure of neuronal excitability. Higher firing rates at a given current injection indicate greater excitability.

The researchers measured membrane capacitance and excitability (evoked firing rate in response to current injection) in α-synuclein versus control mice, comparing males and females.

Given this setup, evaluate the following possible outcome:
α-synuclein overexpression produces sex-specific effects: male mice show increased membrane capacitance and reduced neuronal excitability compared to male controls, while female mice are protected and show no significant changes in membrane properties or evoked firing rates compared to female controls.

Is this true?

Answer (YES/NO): NO